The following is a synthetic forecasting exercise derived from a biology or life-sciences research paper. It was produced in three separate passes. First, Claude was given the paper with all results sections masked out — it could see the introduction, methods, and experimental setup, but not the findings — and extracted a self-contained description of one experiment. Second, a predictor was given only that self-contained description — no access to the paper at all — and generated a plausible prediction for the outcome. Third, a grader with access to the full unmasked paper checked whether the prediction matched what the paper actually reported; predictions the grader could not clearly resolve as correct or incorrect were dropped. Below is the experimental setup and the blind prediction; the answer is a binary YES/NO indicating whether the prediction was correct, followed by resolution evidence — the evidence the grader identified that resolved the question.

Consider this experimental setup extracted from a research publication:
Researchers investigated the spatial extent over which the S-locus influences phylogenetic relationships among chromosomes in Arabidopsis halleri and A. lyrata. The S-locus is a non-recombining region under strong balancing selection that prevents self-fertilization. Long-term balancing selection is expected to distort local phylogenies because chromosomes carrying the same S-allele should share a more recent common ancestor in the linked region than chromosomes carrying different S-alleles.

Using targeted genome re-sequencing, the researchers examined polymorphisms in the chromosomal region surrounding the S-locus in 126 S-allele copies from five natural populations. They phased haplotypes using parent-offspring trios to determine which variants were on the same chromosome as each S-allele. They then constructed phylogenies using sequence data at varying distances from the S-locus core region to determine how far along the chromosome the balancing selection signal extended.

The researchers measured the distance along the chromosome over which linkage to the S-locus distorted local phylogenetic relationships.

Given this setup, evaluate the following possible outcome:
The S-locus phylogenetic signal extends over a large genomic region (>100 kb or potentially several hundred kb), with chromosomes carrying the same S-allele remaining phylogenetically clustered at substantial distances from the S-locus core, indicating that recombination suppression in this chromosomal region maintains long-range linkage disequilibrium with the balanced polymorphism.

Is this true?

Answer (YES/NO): NO